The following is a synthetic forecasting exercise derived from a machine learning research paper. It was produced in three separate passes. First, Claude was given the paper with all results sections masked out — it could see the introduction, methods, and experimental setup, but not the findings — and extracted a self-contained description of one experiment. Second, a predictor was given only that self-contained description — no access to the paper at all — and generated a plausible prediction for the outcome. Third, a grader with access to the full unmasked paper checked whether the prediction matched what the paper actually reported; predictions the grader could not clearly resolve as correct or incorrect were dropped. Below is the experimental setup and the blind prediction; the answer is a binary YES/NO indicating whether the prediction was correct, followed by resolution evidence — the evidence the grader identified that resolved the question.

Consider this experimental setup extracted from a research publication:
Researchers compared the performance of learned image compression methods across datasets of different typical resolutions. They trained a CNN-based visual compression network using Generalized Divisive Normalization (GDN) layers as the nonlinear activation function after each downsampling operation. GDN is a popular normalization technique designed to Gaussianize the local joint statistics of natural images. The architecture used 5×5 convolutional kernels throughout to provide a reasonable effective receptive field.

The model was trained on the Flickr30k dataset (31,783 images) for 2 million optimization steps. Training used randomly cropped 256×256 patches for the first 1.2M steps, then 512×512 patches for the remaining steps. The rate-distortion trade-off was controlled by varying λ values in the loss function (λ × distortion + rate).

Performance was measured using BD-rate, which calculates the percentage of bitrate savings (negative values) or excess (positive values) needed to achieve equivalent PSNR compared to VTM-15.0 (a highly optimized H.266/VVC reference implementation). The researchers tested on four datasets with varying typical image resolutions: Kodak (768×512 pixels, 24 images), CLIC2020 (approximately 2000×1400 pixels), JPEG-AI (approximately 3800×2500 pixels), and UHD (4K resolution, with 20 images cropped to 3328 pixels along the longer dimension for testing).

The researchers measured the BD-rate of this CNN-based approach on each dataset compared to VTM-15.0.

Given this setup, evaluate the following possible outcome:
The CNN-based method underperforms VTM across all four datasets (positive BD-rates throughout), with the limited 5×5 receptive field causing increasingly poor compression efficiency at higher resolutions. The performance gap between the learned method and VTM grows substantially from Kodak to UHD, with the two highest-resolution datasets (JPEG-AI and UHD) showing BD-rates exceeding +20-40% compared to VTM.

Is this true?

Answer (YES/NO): NO